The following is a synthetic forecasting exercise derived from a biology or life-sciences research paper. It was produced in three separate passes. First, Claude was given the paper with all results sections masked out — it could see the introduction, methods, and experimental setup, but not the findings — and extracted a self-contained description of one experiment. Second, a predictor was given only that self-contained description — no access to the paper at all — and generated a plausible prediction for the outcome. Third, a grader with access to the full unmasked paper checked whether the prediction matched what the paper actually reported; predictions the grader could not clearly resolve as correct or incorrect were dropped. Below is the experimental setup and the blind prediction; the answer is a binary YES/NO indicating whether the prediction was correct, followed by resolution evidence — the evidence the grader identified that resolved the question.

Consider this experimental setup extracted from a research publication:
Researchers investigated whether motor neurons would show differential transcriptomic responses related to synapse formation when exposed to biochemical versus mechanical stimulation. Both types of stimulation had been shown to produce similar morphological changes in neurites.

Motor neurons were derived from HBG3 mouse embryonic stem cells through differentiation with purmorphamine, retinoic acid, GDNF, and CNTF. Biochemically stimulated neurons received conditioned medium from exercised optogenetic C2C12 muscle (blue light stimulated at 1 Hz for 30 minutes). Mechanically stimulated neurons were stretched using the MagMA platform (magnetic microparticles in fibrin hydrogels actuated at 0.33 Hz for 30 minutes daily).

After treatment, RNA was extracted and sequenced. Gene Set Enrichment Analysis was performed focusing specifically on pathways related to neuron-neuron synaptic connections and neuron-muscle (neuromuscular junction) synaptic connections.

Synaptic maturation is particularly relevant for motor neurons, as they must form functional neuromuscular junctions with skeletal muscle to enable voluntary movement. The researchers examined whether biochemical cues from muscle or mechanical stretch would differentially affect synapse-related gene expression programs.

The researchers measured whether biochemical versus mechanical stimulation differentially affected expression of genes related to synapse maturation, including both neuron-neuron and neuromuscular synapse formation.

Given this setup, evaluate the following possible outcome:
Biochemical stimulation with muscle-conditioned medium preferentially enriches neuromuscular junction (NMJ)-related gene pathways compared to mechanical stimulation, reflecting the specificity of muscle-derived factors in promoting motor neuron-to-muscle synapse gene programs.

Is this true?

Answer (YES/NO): YES